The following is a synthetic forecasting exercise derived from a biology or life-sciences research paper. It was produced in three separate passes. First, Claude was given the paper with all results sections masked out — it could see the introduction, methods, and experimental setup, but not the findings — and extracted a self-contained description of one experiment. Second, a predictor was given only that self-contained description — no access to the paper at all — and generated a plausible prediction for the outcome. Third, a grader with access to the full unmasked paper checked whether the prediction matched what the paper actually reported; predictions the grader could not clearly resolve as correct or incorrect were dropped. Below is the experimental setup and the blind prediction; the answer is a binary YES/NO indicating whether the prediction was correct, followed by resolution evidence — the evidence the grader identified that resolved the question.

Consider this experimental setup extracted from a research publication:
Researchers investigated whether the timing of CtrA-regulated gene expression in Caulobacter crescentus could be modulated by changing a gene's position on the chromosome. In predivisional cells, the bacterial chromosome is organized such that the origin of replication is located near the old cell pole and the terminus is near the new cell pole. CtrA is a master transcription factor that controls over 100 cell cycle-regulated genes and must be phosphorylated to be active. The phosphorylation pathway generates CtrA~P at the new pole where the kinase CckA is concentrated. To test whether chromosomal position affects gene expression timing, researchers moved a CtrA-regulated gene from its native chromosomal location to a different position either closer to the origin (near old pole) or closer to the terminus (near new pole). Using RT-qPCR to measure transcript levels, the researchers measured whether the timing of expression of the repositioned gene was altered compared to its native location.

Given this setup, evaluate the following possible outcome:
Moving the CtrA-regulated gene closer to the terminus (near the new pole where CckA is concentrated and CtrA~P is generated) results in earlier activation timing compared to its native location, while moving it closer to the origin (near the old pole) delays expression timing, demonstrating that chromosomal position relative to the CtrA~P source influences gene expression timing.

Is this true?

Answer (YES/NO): NO